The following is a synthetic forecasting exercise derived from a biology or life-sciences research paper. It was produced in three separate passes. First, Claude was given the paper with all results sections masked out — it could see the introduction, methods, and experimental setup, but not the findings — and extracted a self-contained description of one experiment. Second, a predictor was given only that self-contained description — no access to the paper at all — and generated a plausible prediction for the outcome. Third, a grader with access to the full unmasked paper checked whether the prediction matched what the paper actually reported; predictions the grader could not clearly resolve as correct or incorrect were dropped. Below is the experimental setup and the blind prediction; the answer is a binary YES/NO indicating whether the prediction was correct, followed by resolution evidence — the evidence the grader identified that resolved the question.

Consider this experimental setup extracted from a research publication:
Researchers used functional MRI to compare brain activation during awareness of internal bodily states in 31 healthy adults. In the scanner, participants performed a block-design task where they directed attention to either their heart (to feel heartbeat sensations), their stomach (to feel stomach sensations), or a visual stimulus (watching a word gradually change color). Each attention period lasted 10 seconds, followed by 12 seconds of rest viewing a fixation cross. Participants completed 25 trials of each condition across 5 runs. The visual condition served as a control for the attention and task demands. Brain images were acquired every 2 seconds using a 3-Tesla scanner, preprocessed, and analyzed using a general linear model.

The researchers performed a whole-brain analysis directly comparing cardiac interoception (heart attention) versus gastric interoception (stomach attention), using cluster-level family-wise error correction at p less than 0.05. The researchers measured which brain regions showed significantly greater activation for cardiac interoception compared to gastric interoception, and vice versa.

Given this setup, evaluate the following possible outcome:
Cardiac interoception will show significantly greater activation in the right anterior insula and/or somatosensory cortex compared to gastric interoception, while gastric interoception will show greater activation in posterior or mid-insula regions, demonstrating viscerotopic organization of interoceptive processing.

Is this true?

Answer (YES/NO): NO